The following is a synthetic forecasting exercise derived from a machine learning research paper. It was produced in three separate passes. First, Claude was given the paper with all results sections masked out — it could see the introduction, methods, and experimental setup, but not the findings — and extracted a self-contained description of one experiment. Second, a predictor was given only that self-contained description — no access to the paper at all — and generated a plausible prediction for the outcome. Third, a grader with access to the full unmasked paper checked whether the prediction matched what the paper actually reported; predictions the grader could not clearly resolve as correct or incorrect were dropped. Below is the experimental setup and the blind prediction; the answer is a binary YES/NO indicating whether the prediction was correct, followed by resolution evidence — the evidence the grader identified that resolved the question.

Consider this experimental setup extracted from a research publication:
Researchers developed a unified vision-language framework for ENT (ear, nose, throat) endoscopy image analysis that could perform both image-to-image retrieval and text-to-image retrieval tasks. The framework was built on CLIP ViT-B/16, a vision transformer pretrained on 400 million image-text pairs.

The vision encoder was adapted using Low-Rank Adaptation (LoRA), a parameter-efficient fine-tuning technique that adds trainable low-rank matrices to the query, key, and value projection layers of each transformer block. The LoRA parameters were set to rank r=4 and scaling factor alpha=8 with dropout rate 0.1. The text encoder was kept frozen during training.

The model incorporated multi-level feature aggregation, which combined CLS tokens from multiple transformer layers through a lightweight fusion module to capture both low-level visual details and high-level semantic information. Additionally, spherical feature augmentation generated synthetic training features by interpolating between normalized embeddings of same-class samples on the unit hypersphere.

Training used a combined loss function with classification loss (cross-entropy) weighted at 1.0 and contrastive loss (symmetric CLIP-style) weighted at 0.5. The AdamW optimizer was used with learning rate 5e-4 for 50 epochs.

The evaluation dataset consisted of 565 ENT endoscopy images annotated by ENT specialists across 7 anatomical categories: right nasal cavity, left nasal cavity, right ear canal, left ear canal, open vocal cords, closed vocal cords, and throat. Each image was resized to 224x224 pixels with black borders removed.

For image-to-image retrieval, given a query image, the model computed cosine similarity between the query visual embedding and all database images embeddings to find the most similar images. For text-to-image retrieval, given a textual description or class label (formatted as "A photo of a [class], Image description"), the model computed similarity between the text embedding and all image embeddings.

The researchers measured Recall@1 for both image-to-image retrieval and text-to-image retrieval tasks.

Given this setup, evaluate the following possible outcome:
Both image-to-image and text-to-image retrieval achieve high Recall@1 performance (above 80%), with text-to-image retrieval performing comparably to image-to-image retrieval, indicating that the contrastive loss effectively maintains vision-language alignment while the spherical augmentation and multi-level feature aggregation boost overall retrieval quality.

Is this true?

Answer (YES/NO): YES